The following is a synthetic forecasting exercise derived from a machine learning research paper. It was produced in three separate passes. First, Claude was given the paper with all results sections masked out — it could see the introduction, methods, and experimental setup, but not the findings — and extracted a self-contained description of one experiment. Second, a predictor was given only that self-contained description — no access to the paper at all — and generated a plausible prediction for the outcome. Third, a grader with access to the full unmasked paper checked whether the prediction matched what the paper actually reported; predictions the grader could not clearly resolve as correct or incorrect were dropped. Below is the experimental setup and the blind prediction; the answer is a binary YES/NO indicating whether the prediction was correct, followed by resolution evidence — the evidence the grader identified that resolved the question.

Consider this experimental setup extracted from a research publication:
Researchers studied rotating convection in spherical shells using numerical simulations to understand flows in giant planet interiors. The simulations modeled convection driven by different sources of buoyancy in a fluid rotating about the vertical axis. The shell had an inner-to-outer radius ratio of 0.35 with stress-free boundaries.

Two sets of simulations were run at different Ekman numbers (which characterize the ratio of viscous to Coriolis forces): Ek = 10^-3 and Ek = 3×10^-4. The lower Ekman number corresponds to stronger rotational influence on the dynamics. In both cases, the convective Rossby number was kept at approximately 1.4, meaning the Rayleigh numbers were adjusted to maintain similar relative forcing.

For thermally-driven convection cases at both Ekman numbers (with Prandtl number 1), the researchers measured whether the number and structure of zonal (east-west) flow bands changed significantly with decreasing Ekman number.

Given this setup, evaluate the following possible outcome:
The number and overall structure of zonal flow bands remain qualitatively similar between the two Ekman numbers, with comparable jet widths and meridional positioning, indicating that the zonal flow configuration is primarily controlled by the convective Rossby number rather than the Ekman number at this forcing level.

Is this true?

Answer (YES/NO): YES